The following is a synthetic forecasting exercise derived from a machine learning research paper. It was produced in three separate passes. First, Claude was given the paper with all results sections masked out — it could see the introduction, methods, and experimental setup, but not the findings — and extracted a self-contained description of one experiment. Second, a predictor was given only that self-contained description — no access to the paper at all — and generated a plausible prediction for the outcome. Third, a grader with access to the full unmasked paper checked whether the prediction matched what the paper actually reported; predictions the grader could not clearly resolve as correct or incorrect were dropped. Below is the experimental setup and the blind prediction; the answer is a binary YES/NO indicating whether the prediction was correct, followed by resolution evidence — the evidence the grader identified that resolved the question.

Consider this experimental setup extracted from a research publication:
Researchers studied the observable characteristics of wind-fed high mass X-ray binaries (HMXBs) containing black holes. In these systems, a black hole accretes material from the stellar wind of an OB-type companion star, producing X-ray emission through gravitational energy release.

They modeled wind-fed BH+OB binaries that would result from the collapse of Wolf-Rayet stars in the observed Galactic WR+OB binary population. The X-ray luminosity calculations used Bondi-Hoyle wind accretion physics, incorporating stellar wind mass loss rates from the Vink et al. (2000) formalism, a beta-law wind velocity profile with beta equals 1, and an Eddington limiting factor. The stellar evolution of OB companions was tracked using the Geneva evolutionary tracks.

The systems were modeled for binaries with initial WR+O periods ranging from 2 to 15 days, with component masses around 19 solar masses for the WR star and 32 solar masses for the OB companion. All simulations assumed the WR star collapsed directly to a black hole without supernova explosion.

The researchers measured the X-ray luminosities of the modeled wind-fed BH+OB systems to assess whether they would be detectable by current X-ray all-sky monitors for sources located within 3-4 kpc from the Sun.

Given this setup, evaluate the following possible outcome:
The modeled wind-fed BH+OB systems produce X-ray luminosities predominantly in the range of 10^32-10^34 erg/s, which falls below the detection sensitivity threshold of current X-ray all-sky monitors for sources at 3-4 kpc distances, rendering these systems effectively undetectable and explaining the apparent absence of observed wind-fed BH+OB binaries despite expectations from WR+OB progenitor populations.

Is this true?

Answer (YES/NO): NO